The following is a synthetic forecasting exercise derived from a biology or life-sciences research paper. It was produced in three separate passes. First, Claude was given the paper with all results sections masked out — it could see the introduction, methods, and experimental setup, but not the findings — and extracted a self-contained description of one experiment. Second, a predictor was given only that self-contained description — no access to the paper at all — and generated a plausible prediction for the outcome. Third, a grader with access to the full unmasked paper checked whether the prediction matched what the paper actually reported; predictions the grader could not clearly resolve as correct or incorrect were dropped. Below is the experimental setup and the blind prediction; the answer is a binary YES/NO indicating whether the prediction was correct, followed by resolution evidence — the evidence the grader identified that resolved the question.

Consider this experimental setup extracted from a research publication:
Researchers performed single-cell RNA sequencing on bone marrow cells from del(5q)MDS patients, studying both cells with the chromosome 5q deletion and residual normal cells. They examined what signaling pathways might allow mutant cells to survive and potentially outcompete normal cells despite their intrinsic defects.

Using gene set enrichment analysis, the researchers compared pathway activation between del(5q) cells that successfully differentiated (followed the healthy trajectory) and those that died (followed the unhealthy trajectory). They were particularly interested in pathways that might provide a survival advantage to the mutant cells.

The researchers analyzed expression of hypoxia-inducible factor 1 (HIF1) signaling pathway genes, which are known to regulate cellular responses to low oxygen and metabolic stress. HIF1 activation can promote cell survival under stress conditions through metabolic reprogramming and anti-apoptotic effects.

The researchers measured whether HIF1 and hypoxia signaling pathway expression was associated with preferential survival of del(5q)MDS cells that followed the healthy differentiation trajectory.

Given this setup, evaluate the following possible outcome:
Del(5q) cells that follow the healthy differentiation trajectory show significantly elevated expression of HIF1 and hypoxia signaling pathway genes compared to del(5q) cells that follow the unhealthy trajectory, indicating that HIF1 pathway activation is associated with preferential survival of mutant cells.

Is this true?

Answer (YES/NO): YES